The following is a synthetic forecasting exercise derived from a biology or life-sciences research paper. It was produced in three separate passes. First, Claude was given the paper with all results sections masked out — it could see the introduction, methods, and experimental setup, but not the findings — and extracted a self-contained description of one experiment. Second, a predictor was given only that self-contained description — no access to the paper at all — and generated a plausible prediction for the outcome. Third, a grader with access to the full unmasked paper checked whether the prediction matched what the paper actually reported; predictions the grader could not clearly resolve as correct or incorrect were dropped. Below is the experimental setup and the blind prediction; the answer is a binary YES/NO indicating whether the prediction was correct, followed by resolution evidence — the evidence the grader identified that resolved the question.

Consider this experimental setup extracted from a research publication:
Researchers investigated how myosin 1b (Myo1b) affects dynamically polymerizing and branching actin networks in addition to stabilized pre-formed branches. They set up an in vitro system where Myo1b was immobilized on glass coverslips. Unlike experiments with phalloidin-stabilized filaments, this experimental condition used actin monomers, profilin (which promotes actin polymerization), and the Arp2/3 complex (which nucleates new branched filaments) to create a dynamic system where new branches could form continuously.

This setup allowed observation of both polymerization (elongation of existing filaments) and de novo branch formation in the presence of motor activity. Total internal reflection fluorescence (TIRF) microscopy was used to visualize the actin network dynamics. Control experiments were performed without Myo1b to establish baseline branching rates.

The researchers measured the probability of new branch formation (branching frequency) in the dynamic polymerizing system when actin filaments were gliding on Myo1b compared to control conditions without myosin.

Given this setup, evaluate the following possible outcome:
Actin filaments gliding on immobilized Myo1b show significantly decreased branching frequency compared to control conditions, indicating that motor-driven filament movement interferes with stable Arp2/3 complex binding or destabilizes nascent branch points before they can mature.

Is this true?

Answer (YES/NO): YES